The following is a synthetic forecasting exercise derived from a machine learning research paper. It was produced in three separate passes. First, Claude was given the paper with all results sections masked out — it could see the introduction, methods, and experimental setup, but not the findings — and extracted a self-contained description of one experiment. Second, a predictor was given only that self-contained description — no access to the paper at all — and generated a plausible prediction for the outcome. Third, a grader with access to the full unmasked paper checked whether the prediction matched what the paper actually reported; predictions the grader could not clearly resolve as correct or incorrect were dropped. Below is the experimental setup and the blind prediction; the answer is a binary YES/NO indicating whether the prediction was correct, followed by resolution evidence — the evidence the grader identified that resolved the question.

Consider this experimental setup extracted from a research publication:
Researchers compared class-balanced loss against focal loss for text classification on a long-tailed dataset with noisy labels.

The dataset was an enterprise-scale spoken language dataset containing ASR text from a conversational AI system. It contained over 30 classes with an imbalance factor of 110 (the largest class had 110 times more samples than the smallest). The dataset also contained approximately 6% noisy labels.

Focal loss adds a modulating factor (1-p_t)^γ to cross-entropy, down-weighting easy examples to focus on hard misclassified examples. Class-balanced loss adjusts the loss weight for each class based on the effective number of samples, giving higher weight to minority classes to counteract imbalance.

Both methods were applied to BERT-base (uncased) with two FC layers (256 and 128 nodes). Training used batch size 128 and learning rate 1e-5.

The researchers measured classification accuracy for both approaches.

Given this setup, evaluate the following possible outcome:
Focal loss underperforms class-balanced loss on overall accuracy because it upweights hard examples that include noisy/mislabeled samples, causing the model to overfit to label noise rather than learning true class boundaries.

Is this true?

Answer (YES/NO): NO